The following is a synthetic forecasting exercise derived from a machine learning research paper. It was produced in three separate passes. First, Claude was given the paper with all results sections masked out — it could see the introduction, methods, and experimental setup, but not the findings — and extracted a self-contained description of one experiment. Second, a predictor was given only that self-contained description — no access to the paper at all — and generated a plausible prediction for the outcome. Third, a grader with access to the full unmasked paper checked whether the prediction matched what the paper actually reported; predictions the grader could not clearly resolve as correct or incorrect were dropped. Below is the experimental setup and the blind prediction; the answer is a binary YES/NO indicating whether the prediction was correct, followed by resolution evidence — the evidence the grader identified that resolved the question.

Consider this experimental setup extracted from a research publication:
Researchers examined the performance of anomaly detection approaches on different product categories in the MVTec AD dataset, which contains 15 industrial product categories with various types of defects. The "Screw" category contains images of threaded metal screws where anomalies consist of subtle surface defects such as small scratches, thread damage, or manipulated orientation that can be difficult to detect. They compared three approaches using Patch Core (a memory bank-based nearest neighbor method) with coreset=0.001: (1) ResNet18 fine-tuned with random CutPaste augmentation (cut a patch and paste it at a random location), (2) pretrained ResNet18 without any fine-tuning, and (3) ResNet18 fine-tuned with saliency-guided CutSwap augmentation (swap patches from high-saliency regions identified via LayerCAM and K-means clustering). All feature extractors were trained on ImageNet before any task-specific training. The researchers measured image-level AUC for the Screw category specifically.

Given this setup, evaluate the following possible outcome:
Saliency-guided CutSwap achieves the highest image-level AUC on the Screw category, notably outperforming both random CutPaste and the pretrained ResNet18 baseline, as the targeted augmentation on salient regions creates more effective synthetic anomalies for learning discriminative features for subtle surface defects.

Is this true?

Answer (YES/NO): NO